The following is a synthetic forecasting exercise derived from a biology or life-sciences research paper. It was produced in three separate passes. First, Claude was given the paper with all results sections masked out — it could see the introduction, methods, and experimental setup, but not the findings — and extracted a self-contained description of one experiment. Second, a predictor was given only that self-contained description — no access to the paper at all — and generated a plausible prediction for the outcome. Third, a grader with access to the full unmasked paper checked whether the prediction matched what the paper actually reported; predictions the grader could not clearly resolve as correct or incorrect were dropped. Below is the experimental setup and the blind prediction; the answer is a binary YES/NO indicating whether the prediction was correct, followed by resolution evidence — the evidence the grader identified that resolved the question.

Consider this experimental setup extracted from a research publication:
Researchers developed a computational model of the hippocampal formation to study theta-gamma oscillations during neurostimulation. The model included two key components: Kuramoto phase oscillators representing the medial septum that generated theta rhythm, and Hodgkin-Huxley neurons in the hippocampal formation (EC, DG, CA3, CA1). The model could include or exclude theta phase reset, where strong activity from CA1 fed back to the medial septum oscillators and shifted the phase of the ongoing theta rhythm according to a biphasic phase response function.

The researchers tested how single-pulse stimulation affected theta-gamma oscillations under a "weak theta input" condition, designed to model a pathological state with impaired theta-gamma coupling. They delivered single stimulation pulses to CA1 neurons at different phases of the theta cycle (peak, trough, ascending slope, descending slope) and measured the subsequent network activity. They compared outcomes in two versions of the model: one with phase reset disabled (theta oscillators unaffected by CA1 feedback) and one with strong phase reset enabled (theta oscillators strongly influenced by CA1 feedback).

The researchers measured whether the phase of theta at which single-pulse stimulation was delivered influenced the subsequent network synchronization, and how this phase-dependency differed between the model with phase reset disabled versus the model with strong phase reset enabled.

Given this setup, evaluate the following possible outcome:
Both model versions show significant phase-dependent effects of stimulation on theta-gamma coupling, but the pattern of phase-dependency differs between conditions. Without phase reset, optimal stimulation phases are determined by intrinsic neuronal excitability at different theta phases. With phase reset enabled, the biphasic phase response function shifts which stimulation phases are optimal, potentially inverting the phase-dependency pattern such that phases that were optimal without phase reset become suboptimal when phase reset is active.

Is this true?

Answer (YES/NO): NO